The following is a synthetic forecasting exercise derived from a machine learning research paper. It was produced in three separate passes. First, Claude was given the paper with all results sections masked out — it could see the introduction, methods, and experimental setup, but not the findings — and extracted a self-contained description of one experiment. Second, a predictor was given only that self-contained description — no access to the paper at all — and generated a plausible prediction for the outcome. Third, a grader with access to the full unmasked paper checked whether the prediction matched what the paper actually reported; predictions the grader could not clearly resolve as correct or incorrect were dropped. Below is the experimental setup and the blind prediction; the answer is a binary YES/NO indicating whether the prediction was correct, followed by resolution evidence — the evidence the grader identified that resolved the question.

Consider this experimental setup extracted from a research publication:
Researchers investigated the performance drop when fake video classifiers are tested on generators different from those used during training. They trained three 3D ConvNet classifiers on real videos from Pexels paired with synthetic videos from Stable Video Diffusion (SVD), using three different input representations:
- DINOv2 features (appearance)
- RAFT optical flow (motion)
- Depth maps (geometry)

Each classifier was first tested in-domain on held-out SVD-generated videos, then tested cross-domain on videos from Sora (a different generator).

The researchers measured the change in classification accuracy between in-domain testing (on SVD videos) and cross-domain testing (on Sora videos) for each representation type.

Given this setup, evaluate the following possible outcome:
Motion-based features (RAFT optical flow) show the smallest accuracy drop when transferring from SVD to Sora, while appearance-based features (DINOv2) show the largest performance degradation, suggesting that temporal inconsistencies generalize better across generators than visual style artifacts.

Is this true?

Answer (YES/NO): NO